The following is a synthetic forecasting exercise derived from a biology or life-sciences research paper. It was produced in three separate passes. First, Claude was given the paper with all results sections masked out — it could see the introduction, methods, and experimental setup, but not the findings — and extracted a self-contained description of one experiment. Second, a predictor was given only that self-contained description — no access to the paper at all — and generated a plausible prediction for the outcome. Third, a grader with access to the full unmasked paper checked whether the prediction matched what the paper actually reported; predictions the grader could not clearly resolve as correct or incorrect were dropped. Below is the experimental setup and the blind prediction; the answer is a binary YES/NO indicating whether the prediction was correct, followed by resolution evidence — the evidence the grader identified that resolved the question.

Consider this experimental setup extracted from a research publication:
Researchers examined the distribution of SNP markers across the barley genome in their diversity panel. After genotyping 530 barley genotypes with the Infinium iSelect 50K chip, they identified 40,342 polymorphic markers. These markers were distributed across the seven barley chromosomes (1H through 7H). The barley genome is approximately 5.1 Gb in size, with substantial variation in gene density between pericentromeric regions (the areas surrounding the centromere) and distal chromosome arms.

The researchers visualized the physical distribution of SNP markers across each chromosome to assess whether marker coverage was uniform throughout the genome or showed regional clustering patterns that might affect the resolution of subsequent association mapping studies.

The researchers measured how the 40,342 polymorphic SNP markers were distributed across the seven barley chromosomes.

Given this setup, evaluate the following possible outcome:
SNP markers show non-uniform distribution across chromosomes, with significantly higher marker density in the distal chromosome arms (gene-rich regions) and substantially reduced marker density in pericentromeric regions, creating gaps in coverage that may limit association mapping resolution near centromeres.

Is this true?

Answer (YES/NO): YES